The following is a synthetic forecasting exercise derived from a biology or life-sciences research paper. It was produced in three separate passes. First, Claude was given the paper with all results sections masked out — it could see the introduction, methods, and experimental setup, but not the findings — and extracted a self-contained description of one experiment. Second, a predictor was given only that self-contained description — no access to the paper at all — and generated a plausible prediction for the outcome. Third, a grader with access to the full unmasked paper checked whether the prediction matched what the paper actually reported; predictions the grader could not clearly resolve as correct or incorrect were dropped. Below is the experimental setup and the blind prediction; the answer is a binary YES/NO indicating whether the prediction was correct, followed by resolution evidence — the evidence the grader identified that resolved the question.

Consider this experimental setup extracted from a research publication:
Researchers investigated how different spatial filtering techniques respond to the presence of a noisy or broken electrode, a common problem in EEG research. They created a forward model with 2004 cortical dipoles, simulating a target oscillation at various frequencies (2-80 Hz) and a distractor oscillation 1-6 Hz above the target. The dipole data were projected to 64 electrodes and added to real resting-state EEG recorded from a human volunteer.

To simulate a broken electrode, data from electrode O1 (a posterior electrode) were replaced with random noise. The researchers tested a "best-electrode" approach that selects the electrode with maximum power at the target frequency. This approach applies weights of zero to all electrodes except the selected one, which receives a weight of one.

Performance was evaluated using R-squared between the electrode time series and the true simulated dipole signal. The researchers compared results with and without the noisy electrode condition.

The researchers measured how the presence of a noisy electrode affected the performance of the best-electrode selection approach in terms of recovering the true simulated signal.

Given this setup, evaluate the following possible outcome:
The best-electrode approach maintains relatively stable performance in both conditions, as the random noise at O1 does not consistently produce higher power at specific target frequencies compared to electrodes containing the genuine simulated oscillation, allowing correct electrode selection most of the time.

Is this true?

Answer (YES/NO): NO